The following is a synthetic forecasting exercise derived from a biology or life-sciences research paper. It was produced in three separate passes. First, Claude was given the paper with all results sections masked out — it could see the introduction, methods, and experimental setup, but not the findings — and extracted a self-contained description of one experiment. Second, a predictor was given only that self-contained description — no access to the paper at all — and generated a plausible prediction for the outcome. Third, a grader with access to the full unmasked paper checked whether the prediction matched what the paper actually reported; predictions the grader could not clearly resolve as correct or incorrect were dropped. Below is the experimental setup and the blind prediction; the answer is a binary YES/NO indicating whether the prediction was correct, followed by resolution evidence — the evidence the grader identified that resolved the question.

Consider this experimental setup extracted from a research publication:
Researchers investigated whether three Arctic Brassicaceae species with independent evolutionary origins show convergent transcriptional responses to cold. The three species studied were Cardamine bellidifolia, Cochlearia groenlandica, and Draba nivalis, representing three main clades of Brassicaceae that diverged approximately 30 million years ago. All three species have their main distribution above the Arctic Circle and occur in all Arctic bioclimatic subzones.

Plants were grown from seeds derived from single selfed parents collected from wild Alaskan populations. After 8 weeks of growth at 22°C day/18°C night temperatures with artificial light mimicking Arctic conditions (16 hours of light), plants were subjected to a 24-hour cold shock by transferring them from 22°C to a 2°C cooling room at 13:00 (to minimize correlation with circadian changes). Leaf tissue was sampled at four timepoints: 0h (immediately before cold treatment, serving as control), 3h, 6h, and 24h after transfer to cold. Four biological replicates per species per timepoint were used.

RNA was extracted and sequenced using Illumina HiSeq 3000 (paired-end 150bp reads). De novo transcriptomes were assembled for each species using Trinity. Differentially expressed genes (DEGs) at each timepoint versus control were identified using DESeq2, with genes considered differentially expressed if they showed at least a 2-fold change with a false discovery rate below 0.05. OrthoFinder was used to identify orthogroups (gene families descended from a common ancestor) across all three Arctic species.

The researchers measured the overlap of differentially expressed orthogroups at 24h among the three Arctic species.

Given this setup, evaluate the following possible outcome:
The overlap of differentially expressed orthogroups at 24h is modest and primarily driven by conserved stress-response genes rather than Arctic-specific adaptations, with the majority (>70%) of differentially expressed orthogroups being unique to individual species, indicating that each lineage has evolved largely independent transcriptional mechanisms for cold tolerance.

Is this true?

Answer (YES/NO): YES